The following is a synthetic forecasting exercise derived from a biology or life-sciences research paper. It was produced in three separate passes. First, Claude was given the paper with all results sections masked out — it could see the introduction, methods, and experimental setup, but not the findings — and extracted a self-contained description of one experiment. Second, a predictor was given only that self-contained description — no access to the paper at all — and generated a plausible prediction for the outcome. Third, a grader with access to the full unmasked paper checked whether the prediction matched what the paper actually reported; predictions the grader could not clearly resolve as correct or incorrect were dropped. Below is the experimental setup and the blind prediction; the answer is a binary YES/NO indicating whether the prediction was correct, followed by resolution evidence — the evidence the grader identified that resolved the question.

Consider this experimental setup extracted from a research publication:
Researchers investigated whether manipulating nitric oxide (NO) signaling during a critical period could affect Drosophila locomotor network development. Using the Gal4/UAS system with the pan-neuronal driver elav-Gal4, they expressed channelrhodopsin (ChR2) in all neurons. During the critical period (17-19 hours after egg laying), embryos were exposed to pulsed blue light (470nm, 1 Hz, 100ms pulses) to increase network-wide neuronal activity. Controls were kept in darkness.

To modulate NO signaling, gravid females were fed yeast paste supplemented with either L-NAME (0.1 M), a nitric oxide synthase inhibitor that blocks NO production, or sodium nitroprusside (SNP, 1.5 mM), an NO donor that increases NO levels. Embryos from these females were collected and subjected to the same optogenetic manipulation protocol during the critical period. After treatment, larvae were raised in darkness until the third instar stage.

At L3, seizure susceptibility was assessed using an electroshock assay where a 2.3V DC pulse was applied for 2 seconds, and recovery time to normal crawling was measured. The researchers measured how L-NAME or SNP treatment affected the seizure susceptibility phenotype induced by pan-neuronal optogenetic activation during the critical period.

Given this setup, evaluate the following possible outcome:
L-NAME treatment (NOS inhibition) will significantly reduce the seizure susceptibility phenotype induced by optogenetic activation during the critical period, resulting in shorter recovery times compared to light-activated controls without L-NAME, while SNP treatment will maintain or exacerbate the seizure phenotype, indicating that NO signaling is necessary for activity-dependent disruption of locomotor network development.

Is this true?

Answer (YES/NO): YES